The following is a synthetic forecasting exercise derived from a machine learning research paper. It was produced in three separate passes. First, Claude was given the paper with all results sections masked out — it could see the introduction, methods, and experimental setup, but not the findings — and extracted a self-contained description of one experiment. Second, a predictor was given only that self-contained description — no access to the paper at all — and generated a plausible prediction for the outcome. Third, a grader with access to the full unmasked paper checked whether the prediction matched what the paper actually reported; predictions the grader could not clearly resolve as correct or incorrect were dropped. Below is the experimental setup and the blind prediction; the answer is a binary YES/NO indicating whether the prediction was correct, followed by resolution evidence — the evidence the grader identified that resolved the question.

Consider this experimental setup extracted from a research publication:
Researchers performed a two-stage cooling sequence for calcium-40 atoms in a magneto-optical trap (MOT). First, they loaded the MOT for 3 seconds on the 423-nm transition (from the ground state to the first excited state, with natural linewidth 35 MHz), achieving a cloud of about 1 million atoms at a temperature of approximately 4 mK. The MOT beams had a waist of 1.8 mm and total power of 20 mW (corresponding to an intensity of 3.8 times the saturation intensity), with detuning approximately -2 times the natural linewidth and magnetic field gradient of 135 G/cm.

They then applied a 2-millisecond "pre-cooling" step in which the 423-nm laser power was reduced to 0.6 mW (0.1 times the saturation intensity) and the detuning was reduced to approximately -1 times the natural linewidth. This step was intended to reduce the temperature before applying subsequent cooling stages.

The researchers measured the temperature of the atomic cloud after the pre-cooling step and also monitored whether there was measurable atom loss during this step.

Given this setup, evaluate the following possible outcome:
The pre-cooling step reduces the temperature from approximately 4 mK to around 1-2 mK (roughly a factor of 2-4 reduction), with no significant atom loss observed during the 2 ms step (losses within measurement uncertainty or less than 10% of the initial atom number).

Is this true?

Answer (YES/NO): YES